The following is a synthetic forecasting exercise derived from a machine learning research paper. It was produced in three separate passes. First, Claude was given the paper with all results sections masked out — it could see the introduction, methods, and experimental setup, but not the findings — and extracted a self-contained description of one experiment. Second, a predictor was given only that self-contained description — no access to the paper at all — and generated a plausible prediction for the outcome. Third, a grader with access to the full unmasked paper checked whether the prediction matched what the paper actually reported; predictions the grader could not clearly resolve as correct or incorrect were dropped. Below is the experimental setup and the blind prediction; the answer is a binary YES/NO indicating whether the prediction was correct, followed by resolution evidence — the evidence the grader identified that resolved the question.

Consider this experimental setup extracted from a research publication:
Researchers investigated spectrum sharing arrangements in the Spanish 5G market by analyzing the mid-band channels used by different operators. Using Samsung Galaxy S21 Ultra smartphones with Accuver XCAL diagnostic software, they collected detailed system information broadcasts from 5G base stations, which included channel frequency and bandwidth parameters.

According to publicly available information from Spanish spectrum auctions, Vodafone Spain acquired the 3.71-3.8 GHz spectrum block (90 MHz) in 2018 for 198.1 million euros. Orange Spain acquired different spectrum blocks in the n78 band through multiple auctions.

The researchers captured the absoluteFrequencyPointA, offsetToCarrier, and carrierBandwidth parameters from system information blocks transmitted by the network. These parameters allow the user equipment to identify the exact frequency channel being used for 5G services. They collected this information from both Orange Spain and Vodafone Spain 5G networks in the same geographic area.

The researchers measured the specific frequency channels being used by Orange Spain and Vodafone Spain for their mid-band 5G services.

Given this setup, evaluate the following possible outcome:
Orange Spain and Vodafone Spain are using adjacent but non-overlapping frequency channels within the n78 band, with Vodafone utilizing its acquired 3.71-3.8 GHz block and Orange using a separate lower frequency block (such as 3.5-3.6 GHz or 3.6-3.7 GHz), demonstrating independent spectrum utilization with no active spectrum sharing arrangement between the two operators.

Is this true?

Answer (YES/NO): NO